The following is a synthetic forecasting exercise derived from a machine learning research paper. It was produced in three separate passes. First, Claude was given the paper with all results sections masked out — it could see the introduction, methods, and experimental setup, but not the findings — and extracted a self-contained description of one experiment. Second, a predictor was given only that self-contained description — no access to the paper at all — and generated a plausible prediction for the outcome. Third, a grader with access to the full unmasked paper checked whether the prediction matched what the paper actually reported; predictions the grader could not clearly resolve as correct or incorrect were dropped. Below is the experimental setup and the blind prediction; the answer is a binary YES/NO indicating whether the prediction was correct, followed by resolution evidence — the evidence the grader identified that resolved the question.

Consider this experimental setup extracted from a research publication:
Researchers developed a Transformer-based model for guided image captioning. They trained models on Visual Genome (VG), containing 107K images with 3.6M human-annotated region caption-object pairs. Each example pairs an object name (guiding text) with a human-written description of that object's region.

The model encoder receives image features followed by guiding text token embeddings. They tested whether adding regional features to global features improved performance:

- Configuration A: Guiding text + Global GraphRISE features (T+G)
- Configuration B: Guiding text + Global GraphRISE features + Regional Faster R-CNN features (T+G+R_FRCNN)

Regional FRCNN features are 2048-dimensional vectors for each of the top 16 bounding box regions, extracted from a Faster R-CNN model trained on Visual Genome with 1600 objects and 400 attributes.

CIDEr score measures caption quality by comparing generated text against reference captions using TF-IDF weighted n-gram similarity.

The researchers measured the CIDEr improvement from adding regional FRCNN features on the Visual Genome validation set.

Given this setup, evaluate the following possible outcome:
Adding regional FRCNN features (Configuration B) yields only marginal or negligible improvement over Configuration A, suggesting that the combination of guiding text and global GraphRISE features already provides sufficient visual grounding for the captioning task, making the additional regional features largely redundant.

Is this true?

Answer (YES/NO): NO